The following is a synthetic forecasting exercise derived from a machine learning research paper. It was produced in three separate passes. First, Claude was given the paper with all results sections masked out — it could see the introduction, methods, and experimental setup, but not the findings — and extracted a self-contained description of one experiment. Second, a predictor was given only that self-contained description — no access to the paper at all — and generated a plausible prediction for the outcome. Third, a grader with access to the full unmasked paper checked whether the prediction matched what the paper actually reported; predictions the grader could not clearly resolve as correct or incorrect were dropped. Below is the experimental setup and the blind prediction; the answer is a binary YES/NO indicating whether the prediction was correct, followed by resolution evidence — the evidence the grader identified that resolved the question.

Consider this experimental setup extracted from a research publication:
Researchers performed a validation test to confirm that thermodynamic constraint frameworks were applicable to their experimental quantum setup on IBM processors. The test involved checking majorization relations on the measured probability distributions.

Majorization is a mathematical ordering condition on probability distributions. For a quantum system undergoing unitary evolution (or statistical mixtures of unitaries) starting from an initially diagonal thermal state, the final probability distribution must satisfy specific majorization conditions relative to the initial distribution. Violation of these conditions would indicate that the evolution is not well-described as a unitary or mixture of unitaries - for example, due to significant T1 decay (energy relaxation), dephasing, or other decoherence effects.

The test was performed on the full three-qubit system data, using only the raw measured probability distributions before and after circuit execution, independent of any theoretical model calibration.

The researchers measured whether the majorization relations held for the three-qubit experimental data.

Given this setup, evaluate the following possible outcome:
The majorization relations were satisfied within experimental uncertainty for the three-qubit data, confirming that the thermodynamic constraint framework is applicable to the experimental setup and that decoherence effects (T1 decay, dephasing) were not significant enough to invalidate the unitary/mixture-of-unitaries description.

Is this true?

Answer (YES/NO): YES